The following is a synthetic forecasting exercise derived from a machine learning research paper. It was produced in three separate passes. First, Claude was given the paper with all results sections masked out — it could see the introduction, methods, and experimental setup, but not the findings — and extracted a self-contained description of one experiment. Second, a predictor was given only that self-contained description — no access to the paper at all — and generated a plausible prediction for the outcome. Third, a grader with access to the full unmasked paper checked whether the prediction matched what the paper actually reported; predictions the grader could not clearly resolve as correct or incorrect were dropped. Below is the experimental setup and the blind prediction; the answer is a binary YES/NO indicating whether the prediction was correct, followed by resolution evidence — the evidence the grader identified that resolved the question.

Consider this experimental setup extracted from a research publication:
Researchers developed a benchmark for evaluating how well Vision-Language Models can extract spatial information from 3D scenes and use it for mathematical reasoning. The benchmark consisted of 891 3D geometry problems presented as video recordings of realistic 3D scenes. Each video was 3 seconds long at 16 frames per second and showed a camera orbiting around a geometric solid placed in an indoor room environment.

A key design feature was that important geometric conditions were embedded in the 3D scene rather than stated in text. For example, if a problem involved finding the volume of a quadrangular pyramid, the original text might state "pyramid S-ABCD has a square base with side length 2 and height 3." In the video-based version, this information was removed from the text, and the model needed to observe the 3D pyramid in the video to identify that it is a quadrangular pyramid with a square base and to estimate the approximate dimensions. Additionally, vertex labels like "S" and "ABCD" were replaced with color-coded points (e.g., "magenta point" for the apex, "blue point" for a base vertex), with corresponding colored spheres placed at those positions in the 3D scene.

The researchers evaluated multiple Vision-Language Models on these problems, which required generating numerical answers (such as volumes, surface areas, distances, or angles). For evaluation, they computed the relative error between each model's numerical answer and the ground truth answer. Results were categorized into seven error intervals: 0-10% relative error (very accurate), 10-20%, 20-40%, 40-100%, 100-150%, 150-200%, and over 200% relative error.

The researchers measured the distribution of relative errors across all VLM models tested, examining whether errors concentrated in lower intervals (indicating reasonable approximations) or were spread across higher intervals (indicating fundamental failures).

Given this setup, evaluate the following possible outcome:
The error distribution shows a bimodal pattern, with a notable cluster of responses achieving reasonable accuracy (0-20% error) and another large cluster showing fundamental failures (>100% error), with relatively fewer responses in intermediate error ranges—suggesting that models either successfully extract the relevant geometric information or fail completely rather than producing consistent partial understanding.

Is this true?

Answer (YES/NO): NO